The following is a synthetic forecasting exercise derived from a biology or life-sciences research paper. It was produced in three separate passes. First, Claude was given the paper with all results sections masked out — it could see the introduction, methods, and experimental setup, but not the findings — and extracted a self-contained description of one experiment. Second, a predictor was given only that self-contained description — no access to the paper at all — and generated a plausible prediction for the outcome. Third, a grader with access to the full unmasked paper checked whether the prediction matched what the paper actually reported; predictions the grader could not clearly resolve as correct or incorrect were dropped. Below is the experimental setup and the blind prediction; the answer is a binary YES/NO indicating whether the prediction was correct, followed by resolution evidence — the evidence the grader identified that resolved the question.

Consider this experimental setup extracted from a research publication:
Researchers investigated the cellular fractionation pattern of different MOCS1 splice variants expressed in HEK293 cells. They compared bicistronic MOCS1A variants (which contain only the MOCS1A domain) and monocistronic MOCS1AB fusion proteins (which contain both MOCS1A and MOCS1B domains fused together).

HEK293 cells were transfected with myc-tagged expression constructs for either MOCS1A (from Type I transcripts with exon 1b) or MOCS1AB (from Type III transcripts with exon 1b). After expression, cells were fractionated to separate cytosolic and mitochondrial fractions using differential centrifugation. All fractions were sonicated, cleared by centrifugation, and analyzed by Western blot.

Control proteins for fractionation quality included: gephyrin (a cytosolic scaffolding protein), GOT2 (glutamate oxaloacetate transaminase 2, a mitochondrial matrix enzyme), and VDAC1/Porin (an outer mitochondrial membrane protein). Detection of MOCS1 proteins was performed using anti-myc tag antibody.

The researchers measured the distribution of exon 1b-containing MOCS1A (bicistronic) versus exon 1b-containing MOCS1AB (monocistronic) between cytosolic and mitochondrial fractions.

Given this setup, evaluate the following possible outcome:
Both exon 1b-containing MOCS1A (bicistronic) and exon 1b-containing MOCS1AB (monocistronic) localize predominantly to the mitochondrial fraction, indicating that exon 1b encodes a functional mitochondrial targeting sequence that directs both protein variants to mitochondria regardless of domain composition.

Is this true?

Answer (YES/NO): NO